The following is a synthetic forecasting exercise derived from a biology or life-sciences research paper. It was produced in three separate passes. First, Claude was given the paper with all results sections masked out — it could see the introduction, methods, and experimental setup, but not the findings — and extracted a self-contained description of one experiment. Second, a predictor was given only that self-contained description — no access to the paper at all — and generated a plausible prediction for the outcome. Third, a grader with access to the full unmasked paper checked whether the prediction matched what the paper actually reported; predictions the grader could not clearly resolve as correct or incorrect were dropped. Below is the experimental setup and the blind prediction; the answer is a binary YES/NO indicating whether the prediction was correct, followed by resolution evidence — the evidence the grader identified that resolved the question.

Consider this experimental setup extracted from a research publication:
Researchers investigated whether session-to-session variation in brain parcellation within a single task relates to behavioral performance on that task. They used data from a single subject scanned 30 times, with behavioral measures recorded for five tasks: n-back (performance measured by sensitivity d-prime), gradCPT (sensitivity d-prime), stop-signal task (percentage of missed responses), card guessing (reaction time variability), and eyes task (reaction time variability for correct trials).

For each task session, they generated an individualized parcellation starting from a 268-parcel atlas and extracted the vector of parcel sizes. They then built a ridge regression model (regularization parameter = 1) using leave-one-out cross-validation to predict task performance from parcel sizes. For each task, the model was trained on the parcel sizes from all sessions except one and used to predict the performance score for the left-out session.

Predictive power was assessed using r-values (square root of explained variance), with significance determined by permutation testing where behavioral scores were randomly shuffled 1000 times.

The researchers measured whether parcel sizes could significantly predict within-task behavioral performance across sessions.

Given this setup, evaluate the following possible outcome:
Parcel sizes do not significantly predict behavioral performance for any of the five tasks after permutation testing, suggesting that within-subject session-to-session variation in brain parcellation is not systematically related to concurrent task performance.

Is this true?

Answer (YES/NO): NO